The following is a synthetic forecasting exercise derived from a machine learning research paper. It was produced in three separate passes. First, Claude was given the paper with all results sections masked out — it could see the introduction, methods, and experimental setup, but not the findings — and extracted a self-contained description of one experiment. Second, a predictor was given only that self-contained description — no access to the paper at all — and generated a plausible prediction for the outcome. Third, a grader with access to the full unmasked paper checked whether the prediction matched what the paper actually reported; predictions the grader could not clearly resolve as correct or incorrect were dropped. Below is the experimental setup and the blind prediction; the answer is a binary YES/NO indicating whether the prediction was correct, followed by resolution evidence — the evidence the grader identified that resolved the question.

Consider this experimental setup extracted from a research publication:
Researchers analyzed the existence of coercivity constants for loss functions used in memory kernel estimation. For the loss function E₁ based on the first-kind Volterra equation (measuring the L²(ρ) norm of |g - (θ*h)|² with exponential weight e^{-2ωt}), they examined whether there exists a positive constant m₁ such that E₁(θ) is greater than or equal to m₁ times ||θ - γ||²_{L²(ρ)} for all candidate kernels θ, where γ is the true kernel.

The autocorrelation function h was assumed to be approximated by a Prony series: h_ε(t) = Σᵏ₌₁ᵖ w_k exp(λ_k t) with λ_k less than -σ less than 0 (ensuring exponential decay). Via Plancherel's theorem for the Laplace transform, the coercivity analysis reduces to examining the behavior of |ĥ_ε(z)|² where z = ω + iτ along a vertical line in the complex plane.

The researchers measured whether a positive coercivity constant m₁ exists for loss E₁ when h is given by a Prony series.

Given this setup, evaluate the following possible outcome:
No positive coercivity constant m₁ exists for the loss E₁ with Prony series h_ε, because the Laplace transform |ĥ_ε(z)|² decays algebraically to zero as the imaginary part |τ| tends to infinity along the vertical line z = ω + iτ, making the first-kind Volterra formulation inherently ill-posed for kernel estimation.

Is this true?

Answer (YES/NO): YES